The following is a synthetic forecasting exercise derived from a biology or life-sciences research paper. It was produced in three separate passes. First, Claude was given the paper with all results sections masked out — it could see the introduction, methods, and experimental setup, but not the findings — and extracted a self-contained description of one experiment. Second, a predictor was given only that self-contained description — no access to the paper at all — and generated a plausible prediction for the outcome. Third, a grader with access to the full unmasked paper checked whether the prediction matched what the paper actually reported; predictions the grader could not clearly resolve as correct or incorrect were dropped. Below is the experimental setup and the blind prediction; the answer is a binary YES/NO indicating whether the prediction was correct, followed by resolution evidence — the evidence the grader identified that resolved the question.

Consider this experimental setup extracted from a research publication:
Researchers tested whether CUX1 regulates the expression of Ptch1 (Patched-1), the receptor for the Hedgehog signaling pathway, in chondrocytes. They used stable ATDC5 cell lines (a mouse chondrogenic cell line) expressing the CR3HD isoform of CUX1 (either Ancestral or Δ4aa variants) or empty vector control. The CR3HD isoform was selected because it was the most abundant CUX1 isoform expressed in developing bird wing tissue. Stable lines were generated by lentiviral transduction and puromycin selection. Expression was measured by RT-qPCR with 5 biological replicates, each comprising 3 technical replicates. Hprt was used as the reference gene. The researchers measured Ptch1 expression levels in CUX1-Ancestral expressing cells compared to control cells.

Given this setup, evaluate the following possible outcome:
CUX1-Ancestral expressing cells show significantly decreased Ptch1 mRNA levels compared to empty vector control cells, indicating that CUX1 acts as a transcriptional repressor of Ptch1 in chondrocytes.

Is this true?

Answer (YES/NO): YES